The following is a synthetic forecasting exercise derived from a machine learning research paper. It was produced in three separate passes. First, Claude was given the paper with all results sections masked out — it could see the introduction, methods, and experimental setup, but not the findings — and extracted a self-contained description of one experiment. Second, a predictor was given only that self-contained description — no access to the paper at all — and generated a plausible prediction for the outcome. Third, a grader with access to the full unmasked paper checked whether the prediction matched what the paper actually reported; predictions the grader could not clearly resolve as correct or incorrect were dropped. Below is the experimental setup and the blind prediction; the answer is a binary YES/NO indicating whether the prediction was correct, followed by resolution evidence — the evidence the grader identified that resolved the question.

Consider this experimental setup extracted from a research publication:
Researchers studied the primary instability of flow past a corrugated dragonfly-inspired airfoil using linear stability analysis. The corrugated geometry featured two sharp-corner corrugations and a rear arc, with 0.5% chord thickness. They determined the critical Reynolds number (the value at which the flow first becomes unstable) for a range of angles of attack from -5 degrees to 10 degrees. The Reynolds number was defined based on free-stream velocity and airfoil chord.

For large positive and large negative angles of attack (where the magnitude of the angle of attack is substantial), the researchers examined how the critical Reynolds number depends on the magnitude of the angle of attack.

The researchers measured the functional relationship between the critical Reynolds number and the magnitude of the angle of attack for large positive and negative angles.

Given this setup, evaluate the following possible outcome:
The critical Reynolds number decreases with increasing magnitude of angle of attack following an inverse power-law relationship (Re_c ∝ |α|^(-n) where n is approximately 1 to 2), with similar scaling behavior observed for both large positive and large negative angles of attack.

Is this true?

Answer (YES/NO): NO